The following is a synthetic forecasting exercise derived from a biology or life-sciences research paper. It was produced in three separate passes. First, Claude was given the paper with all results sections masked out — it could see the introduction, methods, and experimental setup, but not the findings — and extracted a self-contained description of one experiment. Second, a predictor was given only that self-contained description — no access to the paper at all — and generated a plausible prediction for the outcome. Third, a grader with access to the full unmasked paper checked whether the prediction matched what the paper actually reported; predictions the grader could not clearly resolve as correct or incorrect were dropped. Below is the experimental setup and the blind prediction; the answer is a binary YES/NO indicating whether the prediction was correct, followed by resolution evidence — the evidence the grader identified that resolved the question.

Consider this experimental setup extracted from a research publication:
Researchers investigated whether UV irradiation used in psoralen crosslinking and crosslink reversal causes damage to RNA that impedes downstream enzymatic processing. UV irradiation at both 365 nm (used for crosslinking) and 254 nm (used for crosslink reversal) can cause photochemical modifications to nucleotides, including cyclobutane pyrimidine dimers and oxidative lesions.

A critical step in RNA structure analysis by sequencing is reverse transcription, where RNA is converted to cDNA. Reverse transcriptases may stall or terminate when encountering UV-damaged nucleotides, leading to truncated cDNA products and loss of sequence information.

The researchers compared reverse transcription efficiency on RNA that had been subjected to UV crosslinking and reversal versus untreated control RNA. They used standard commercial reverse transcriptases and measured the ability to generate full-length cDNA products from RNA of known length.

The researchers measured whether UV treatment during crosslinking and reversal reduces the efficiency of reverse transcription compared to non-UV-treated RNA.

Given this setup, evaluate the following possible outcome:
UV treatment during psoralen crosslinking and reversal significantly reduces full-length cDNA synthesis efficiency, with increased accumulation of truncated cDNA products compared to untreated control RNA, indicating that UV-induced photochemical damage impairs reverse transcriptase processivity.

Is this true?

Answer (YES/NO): YES